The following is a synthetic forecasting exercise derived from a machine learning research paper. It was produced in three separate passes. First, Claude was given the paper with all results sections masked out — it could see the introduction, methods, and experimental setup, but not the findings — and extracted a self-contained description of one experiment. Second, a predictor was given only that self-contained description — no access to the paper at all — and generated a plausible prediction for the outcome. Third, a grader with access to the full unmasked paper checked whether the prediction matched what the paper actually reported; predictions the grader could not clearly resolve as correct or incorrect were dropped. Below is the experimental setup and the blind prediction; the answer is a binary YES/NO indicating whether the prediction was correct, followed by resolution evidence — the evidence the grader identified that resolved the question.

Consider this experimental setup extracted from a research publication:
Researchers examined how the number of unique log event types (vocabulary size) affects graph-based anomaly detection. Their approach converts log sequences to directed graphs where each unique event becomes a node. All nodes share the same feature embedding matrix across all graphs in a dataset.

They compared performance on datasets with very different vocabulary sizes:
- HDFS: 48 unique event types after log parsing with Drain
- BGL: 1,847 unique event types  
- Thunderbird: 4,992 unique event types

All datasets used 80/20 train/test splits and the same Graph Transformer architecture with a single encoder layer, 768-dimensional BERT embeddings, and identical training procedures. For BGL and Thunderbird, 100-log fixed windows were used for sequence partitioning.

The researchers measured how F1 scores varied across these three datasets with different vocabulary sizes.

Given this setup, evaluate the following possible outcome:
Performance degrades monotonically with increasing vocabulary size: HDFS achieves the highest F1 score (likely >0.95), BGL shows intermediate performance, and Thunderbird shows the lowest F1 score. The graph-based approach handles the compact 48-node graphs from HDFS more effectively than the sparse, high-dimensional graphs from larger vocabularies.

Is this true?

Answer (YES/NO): YES